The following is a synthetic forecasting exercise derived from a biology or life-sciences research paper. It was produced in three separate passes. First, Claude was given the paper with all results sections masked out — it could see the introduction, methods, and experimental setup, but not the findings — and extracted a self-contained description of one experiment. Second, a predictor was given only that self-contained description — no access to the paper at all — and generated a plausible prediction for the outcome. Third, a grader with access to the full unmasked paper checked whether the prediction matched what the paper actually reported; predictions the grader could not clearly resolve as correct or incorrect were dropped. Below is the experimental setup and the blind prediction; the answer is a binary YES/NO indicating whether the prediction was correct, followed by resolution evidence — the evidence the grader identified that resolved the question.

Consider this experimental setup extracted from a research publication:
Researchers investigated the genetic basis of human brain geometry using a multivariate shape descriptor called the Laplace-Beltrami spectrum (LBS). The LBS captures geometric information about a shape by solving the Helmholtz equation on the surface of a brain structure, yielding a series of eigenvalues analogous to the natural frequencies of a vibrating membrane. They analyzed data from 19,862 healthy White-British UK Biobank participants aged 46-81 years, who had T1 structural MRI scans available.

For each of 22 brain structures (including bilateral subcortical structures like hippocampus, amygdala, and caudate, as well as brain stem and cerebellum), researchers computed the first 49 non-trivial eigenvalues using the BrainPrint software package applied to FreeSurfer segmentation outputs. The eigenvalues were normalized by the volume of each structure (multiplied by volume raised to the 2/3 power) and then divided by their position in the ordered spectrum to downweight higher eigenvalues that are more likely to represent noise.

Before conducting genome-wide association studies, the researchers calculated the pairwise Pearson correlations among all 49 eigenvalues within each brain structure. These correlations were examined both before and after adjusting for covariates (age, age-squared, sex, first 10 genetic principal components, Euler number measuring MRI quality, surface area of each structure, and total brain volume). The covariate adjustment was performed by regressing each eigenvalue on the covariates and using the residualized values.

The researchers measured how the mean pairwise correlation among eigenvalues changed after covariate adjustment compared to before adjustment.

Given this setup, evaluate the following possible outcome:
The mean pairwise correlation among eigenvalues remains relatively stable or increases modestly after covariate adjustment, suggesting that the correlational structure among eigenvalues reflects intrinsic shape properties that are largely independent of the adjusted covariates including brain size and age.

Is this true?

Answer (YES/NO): NO